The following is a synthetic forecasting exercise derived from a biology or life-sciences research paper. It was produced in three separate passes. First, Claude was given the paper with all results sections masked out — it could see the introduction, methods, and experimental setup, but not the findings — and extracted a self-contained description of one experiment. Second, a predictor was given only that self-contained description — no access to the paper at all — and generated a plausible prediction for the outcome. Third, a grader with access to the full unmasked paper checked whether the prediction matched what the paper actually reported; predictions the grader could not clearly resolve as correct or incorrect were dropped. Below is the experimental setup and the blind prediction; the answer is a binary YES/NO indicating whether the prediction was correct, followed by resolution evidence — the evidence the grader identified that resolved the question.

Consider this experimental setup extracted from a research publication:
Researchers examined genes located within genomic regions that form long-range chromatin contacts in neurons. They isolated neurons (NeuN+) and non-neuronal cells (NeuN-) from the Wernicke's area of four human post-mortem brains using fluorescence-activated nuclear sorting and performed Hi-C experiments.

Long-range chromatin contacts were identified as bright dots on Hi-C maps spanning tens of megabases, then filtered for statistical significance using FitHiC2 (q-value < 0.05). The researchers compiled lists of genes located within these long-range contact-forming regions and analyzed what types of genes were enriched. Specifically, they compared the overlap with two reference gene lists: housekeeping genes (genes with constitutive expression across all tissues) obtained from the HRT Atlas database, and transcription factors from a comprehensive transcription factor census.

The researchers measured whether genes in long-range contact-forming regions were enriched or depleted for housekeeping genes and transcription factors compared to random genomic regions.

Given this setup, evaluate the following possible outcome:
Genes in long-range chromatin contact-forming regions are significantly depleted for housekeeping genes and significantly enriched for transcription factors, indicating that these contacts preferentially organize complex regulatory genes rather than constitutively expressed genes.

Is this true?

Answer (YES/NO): YES